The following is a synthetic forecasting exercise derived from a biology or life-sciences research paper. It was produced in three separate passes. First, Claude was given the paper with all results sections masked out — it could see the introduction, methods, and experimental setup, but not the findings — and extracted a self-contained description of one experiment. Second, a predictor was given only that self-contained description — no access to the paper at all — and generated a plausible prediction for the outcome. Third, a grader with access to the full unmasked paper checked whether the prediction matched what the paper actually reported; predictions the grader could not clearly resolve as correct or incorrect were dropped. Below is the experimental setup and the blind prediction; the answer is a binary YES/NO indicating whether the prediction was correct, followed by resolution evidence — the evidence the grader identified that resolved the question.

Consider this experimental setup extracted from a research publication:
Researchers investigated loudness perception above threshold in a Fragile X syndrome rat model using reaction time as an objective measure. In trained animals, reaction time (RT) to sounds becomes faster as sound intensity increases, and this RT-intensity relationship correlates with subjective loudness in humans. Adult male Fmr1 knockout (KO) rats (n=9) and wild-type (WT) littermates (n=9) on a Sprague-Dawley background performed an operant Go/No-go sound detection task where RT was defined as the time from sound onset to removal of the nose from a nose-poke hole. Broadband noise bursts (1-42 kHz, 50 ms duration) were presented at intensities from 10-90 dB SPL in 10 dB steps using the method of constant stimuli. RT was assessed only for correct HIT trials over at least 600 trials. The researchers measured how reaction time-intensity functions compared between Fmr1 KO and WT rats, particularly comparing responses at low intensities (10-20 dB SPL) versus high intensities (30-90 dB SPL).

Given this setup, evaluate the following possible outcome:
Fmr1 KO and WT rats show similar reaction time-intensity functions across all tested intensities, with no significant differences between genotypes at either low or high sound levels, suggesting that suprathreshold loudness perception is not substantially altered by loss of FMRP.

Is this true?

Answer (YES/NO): NO